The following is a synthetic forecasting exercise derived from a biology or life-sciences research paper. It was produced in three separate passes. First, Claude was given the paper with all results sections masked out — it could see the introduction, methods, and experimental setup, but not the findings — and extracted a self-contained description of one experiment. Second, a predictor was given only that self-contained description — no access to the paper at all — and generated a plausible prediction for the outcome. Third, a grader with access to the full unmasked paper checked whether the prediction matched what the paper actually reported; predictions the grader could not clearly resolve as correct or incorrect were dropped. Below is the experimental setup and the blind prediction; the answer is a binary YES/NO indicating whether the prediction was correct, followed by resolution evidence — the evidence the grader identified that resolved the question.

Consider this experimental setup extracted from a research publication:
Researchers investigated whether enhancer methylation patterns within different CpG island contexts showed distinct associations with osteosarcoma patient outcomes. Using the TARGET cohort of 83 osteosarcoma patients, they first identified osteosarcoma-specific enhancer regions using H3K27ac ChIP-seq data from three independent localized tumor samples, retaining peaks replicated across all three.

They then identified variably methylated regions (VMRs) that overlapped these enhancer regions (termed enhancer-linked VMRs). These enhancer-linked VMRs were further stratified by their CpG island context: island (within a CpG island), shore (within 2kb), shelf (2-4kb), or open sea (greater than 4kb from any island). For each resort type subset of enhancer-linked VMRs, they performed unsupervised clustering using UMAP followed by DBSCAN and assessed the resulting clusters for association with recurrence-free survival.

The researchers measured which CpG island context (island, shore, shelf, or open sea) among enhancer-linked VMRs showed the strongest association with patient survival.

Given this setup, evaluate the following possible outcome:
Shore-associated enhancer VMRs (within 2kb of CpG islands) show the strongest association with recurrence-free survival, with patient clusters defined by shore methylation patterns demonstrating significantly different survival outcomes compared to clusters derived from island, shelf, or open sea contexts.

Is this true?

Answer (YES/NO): NO